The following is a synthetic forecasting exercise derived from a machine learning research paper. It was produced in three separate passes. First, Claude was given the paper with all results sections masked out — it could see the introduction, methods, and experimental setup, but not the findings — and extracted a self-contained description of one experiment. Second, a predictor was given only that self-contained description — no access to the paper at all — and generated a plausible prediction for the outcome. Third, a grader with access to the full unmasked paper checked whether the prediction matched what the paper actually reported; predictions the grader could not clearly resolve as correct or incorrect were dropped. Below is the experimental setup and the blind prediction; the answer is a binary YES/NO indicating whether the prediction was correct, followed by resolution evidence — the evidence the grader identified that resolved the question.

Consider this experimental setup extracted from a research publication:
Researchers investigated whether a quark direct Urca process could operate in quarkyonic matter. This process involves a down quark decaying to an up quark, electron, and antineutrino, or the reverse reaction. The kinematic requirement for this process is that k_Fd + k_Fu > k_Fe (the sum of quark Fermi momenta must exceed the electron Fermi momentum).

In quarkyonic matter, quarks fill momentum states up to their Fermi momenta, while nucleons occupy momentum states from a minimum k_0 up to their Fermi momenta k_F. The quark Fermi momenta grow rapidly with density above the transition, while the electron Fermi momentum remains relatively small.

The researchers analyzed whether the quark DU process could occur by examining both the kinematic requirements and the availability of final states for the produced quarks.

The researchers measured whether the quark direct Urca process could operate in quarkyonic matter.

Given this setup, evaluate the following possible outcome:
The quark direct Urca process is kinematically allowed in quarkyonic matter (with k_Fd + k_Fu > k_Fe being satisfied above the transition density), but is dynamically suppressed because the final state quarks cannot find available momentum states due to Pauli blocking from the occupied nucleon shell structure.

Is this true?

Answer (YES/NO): YES